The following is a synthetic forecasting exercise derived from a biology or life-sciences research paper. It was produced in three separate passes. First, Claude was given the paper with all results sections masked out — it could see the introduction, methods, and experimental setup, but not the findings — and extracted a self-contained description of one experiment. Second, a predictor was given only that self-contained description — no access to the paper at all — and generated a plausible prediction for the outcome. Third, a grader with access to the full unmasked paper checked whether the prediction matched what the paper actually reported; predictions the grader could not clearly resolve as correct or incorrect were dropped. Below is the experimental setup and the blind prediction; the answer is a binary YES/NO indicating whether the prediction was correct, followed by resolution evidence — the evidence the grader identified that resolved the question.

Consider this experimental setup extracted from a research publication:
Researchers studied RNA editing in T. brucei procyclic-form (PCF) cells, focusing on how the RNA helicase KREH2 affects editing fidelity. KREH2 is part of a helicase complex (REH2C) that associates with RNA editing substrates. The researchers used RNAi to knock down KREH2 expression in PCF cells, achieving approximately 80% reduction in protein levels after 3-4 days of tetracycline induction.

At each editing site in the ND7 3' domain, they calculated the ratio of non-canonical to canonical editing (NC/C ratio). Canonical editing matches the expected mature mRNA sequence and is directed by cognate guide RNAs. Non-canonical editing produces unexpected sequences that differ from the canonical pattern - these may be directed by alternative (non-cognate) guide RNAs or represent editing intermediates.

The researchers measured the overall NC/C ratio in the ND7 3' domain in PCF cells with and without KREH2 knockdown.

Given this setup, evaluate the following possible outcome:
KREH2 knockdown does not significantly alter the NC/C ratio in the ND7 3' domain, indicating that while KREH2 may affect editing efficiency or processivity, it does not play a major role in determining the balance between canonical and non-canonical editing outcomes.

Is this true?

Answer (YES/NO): NO